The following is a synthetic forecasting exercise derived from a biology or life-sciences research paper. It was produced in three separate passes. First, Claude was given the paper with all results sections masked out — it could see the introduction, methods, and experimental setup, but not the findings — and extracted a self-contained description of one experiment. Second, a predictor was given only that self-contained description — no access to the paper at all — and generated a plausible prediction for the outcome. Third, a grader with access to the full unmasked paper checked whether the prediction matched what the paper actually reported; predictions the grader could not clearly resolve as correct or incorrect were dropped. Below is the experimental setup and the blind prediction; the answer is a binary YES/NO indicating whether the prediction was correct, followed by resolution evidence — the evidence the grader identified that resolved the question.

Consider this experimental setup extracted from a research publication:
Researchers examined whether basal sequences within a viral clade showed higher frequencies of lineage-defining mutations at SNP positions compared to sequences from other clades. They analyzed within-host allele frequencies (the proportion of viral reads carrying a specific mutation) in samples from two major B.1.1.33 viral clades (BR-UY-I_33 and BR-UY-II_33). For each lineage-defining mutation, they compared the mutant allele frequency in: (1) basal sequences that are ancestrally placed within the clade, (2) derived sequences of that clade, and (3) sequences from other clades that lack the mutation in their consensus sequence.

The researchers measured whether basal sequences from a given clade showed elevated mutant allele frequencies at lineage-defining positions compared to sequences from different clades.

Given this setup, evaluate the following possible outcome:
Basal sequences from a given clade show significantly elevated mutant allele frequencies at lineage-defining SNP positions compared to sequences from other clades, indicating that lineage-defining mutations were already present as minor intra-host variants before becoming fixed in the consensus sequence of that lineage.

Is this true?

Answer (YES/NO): NO